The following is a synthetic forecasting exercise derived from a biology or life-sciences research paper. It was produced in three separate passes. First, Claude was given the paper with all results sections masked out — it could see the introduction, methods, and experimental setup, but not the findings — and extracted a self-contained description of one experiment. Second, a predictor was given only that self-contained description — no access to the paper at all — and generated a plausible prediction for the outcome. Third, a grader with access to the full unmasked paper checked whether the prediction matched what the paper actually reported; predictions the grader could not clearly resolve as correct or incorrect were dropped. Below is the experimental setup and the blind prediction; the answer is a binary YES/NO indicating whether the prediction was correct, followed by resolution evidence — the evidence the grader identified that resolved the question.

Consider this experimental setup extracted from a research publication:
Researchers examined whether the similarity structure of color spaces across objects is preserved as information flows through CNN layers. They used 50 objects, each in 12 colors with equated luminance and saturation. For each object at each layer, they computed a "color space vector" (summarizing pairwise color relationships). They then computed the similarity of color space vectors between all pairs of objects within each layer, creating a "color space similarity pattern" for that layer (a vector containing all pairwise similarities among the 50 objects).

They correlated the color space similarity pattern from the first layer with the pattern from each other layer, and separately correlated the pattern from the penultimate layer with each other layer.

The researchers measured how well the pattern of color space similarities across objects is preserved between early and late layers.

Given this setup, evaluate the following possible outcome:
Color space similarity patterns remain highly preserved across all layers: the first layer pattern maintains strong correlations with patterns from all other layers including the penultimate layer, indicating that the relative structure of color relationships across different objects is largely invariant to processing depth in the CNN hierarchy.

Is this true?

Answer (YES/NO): NO